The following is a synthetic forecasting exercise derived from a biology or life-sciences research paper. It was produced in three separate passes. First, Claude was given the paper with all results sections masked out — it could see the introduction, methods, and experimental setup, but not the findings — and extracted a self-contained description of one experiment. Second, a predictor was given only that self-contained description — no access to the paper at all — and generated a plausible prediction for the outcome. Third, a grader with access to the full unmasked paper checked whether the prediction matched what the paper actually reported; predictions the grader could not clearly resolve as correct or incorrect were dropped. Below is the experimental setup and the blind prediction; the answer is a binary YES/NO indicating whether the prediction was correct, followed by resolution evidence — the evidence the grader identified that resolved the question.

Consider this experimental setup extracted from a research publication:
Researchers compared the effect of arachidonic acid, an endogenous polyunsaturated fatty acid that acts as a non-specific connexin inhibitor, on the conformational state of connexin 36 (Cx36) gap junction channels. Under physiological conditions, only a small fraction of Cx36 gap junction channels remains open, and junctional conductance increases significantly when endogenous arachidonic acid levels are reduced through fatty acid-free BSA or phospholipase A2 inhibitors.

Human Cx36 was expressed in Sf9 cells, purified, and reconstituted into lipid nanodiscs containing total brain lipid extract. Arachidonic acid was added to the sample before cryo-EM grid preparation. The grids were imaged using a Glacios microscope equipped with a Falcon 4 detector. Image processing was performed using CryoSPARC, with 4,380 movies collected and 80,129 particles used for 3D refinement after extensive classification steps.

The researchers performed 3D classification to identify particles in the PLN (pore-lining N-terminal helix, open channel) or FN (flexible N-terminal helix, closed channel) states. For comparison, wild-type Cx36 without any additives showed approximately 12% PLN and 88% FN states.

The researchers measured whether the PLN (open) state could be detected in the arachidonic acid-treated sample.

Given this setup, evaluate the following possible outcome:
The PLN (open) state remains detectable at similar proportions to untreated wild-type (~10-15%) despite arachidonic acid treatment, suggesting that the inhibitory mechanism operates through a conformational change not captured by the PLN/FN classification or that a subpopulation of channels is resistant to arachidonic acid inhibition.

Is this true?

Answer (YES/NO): NO